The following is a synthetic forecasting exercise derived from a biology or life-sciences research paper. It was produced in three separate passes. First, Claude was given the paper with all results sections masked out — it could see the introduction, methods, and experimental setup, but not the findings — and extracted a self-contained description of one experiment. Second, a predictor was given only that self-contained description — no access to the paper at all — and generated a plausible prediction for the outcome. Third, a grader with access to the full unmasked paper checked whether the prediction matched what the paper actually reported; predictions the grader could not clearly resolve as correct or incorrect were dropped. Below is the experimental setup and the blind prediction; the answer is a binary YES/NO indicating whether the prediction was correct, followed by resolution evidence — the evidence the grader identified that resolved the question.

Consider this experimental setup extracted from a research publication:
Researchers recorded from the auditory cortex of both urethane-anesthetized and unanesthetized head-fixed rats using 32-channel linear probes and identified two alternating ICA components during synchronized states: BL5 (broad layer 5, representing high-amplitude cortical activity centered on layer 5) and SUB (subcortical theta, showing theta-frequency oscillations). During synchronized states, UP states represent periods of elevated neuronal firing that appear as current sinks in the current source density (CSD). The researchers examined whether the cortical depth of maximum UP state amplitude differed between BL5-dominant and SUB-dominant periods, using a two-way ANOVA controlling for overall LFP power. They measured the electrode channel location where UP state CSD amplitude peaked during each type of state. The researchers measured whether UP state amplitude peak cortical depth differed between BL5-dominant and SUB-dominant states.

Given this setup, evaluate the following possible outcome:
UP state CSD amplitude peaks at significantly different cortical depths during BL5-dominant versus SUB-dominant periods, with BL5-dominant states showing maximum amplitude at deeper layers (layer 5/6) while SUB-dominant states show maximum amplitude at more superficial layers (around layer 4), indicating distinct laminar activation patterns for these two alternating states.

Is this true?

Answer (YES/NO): YES